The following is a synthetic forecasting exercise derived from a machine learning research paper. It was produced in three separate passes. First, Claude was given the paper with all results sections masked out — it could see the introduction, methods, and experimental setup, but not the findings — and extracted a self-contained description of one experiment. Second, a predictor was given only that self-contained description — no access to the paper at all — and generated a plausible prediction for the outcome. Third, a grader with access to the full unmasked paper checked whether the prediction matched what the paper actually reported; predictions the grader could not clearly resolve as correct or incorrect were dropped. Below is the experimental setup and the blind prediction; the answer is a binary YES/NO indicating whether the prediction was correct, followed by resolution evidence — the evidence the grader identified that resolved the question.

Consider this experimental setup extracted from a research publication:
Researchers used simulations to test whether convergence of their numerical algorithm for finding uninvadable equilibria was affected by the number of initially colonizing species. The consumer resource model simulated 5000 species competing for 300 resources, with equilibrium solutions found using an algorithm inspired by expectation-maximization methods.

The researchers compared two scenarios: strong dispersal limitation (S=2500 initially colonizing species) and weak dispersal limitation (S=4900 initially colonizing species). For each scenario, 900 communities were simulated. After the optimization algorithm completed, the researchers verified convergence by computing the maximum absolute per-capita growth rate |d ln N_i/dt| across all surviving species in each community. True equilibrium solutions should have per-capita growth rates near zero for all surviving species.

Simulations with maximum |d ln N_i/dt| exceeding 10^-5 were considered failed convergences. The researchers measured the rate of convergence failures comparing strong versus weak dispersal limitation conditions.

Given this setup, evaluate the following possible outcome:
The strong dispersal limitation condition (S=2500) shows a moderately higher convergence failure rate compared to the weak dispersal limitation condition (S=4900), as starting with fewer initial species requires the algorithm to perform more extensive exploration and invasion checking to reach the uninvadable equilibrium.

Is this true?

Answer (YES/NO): NO